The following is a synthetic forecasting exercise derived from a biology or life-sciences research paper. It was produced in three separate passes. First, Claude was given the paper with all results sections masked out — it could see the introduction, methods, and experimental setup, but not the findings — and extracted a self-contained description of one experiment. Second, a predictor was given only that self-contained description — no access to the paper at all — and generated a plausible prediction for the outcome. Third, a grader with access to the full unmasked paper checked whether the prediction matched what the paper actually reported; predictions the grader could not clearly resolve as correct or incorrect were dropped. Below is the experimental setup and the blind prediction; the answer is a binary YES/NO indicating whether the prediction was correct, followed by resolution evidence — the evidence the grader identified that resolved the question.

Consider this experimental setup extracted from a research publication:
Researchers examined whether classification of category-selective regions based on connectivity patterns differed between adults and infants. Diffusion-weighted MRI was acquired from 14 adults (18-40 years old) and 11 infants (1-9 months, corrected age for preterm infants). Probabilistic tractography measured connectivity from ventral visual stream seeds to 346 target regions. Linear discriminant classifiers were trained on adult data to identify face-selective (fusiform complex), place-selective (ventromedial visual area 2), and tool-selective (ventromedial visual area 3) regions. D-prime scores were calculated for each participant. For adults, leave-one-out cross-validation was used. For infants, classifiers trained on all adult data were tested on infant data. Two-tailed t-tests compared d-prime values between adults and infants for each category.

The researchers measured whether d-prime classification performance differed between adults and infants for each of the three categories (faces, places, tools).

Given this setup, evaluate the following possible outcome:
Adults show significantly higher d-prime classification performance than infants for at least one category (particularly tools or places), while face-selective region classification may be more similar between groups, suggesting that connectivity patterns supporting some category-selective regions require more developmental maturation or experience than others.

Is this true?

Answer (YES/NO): YES